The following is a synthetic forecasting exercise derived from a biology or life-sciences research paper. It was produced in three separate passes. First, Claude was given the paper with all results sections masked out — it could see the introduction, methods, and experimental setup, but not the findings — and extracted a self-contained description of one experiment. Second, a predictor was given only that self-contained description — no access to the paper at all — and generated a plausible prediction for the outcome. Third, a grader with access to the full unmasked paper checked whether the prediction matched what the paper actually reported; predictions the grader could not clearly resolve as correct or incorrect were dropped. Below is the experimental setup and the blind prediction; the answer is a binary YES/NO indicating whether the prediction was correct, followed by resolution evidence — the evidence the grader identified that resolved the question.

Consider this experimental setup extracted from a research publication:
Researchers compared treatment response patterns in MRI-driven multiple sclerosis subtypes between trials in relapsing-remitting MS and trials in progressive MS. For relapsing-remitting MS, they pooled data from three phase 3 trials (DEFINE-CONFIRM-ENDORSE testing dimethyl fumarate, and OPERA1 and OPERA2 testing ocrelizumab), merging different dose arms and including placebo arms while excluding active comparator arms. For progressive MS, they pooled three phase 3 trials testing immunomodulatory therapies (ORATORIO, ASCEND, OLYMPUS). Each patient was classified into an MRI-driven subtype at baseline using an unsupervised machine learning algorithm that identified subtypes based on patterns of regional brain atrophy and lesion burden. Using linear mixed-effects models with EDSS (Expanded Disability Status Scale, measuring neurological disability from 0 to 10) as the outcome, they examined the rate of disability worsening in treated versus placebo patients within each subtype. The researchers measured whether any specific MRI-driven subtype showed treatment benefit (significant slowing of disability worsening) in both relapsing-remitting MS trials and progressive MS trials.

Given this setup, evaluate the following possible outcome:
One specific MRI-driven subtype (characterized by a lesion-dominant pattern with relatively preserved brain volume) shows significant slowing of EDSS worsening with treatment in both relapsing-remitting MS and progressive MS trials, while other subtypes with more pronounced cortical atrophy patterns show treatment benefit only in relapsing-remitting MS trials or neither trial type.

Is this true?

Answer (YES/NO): NO